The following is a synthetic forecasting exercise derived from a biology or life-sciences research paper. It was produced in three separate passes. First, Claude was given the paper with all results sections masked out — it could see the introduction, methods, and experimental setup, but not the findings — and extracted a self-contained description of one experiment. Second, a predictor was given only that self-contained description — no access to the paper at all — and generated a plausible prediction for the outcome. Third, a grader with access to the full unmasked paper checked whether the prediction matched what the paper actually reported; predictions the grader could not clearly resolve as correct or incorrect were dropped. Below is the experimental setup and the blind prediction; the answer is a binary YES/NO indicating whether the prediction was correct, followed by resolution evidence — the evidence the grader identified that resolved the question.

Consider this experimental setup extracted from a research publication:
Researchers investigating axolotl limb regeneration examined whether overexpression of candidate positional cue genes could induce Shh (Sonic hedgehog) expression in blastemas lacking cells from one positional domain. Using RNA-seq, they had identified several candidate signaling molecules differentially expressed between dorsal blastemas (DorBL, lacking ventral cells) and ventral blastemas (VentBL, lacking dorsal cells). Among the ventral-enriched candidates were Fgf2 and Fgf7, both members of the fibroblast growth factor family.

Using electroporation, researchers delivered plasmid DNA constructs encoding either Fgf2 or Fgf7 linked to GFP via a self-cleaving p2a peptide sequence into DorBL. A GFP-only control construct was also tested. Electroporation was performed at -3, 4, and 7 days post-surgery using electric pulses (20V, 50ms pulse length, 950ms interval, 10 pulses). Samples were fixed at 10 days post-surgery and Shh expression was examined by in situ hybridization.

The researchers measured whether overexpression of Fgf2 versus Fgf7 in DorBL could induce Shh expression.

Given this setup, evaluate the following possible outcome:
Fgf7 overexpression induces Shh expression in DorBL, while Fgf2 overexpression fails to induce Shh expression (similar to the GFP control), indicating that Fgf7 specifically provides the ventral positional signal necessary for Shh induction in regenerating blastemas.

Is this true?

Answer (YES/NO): NO